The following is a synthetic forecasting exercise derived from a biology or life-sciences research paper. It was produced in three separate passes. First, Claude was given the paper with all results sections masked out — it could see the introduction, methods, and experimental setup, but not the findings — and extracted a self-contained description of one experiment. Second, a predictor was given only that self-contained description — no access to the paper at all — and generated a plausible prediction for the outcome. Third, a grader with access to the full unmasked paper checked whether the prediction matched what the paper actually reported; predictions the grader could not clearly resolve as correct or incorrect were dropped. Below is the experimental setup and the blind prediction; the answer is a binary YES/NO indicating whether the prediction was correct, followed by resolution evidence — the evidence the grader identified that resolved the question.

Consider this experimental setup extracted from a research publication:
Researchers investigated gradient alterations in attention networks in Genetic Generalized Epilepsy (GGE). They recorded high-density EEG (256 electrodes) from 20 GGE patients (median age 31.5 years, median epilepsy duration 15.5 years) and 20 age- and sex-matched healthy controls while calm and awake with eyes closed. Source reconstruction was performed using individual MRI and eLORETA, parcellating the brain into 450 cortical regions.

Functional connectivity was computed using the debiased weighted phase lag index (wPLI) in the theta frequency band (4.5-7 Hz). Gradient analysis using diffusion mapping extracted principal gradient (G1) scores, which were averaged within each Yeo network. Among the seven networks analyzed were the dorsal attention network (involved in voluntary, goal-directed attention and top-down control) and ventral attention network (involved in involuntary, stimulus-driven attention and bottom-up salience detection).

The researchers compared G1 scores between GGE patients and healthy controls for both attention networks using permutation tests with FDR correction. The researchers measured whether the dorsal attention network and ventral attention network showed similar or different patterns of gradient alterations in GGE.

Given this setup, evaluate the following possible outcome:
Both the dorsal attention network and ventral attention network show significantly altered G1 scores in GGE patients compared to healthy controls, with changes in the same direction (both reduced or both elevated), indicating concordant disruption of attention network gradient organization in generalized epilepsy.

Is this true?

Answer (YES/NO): NO